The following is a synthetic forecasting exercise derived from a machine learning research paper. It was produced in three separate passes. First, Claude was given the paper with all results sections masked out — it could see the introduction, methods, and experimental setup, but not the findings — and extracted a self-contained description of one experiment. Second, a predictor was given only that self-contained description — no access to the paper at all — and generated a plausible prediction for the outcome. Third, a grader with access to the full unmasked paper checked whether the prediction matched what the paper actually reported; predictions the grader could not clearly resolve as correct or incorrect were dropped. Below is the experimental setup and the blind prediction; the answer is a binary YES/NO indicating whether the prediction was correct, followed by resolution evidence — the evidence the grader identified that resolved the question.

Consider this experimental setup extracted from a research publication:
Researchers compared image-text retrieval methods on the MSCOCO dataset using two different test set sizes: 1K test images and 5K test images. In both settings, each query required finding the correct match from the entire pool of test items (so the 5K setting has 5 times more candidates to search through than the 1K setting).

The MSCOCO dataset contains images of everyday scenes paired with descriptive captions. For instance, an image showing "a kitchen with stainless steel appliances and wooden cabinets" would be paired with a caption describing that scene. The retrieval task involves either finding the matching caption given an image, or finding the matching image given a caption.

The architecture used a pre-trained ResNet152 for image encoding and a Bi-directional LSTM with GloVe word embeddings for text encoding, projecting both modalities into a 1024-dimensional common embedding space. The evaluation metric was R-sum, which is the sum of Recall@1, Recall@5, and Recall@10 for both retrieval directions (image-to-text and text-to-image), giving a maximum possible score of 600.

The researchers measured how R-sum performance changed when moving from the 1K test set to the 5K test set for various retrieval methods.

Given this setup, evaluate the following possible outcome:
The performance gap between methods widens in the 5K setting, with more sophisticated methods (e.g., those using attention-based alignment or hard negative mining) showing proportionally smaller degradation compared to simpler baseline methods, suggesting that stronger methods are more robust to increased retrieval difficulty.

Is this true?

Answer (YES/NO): YES